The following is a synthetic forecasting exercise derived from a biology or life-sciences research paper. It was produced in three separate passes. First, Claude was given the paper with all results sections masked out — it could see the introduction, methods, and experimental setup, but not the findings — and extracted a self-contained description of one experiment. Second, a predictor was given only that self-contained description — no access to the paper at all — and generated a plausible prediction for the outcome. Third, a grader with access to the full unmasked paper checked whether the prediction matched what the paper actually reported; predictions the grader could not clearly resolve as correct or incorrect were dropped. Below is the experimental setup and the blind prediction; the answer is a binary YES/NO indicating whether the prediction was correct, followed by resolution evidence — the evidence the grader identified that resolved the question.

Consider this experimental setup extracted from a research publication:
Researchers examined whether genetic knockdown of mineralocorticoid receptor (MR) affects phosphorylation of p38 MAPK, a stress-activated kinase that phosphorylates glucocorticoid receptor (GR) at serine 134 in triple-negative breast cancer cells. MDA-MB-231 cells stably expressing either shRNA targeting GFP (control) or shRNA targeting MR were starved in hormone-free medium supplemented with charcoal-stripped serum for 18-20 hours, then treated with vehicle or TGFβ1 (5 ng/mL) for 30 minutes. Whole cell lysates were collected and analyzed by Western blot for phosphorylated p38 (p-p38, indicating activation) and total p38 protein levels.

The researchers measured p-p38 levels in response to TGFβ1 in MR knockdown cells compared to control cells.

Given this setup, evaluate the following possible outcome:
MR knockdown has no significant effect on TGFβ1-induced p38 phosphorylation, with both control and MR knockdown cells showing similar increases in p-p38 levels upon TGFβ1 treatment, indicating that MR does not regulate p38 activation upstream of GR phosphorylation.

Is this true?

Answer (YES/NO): NO